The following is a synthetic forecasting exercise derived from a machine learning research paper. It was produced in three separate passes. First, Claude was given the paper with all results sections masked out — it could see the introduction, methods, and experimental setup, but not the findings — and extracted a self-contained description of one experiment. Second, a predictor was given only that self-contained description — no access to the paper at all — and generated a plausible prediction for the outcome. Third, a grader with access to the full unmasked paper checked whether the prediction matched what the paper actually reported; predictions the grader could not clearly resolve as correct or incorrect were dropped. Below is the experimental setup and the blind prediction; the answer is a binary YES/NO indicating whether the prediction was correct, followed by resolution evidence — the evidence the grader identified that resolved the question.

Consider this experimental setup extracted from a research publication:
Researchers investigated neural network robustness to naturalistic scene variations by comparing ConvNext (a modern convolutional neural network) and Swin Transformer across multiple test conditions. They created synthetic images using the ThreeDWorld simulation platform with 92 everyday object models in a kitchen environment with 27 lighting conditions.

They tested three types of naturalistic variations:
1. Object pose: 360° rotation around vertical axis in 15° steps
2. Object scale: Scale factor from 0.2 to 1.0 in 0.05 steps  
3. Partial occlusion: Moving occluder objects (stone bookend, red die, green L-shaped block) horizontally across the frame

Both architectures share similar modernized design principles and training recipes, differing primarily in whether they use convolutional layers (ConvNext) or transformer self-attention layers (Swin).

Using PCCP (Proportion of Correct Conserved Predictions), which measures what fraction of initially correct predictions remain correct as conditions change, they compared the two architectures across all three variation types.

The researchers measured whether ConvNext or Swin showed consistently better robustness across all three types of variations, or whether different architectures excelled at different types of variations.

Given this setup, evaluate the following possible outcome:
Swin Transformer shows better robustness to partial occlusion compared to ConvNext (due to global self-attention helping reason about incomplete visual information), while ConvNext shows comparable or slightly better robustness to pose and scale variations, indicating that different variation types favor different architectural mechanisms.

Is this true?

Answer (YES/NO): NO